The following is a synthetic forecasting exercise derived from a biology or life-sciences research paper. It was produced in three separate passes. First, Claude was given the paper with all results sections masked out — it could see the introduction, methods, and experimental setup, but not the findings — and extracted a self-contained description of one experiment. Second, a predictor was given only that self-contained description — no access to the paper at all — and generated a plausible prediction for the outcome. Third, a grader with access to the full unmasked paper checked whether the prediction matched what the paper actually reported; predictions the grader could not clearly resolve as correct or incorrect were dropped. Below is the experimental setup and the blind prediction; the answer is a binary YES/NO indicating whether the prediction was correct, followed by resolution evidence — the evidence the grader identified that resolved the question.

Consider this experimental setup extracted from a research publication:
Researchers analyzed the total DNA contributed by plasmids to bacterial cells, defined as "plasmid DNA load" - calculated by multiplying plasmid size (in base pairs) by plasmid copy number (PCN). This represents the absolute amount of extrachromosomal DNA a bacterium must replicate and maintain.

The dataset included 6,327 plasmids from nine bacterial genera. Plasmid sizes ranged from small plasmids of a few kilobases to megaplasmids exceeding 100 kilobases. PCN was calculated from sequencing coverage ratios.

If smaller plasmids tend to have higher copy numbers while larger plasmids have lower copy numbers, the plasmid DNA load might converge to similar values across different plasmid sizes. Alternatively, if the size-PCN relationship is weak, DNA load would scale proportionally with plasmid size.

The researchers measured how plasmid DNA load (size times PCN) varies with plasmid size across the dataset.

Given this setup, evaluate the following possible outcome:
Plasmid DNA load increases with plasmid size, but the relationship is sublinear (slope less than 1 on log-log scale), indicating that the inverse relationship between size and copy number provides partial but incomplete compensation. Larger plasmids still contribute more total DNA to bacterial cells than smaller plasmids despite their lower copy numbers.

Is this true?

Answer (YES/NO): YES